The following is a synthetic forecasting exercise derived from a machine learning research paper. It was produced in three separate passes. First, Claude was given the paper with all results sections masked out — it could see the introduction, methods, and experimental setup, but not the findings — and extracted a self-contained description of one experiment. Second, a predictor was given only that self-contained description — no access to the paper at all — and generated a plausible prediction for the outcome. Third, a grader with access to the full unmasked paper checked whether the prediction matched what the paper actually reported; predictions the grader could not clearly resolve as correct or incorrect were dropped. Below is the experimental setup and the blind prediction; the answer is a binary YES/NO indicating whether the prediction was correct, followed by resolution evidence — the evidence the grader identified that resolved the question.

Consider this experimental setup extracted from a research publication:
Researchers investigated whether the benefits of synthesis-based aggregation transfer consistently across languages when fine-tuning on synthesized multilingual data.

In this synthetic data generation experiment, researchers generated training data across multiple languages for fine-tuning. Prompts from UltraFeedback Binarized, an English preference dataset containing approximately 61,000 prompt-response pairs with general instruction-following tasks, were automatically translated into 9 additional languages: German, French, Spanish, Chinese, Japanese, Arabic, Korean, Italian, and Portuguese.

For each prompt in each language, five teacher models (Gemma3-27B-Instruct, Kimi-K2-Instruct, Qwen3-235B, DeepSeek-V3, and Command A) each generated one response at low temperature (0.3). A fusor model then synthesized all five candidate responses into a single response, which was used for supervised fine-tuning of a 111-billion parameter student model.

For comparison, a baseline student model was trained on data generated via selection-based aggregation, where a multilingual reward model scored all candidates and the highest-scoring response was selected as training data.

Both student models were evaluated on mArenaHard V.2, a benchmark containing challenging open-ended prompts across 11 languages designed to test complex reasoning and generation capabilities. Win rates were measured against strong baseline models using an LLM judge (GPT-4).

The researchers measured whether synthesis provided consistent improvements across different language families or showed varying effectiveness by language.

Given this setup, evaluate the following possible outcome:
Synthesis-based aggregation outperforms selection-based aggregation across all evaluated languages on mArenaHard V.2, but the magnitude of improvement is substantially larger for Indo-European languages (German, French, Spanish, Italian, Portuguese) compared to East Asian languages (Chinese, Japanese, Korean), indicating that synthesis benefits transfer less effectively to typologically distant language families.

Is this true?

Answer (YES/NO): NO